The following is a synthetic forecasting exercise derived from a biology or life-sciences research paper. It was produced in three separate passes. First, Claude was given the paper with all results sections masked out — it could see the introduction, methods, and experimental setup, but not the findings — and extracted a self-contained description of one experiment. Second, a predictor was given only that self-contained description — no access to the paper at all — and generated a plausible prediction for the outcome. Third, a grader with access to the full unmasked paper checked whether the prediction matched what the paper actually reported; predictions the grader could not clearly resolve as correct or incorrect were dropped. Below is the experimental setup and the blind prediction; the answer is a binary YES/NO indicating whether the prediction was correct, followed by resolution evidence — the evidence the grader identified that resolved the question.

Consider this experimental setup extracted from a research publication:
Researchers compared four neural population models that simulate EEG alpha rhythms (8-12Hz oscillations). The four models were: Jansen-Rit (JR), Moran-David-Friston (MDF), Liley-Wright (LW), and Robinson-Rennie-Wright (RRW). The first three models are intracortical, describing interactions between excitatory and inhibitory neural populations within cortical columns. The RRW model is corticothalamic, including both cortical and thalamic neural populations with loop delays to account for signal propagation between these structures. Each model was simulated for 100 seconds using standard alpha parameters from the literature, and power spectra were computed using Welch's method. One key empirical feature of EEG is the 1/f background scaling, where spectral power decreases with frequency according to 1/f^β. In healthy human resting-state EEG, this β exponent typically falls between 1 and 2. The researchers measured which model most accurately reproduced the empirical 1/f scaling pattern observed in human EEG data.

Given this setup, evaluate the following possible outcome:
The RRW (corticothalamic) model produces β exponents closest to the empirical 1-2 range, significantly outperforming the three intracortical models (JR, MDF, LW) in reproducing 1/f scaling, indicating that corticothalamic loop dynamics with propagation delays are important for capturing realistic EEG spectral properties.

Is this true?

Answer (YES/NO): NO